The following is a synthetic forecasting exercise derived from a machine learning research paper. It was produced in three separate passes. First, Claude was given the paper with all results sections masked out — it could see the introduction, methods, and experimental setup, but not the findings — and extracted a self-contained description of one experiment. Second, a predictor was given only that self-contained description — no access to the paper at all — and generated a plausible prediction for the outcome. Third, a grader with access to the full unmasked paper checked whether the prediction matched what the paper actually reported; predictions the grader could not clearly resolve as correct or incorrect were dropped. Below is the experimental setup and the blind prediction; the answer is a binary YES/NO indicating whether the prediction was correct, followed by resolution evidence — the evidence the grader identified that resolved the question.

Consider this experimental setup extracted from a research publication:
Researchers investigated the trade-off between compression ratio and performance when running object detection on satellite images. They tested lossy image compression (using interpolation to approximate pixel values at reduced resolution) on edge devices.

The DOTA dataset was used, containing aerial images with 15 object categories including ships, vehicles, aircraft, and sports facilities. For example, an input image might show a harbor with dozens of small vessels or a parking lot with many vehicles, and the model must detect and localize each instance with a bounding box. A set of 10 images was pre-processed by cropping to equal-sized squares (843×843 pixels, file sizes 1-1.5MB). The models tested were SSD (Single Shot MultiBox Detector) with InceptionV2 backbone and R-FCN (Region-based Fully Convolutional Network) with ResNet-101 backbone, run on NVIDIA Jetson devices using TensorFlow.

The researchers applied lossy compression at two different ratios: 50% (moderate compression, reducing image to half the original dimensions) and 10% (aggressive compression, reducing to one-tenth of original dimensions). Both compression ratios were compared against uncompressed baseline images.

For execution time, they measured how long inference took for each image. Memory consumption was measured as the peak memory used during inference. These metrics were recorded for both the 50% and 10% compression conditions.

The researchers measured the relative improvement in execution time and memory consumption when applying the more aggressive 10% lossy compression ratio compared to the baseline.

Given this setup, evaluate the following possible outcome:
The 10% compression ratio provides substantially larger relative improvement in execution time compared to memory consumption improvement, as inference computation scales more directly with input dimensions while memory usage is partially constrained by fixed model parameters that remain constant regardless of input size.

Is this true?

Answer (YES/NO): NO